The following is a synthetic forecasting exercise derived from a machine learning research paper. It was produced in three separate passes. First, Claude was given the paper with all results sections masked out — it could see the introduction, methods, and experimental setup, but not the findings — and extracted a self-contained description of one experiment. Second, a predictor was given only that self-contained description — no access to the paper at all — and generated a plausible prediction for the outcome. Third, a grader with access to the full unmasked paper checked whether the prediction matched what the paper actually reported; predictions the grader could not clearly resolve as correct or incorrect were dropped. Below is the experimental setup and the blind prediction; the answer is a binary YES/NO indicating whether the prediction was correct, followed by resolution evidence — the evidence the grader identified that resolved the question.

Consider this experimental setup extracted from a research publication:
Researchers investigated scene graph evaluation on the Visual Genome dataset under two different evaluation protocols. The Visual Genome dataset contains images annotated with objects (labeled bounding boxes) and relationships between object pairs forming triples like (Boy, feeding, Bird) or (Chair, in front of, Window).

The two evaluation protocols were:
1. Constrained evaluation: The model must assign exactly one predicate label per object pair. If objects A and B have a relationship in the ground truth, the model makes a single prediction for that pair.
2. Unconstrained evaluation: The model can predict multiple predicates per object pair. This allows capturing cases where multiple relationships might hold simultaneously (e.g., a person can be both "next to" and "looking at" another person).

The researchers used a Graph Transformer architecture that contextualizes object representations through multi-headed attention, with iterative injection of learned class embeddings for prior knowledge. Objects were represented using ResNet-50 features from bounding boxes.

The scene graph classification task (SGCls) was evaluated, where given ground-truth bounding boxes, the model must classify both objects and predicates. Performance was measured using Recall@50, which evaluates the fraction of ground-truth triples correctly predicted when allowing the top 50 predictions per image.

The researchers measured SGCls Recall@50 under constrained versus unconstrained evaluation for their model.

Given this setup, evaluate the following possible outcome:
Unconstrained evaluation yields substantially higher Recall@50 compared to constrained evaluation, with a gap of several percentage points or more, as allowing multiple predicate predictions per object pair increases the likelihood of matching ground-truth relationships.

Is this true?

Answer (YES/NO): YES